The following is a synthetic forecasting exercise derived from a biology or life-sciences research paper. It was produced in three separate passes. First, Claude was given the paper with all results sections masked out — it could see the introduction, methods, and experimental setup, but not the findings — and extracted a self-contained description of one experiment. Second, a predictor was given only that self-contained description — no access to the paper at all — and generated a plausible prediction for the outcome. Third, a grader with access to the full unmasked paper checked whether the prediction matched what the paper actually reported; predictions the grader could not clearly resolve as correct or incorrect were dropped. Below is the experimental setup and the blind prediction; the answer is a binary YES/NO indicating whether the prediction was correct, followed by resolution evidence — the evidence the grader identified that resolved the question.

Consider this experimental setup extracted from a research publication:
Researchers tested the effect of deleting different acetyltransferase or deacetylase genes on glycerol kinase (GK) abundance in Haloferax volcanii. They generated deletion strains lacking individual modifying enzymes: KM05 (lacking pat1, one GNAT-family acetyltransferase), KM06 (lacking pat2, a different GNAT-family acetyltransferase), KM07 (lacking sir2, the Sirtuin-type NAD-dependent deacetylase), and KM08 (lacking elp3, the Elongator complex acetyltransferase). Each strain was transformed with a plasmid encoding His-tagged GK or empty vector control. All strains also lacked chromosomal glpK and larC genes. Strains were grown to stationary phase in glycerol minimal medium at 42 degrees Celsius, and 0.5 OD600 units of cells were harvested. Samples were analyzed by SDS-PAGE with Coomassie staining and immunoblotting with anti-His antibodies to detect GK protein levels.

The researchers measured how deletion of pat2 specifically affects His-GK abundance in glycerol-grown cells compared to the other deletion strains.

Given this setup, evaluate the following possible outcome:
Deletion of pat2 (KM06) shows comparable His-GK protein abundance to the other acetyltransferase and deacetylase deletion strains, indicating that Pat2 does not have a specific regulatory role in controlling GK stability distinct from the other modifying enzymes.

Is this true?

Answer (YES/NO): NO